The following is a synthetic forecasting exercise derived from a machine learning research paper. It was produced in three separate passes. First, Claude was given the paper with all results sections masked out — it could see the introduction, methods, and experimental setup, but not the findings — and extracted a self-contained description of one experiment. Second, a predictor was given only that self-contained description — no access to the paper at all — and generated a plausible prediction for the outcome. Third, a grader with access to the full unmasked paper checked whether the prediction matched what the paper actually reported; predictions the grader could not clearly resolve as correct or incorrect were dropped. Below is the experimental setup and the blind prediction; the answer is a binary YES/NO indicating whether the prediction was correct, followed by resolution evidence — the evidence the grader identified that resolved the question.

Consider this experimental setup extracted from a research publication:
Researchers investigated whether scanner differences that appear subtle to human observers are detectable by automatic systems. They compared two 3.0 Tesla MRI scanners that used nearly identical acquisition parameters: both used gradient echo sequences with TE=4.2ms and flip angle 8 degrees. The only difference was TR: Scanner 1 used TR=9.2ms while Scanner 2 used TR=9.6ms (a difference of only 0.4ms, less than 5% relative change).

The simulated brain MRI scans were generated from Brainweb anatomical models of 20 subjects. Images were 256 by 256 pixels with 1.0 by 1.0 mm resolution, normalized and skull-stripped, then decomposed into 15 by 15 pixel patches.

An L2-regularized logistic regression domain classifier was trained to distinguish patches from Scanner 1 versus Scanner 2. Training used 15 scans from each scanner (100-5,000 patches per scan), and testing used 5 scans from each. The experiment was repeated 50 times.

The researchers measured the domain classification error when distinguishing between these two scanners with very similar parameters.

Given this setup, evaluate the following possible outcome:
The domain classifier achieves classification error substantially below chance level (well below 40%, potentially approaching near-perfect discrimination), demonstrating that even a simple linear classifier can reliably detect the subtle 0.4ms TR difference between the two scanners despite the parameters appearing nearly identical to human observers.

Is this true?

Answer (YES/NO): NO